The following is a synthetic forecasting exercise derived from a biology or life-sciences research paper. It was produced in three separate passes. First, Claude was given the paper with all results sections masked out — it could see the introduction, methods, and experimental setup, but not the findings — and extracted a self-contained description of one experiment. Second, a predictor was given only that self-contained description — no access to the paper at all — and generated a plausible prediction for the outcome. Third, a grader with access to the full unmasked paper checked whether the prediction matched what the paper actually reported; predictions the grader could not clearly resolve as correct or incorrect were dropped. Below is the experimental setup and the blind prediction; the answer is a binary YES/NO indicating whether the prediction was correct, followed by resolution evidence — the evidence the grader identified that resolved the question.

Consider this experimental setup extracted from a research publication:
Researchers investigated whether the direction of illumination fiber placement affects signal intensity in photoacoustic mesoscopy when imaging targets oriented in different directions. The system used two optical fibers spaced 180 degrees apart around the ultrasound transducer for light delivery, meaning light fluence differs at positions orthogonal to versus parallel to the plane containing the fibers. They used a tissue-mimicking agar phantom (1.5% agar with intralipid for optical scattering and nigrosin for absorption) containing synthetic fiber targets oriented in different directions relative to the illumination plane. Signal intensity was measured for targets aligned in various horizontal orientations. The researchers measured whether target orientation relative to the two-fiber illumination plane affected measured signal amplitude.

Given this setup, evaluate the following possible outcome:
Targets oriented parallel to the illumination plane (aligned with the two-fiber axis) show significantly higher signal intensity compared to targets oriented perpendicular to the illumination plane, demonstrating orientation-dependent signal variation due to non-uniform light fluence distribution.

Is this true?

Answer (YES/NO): YES